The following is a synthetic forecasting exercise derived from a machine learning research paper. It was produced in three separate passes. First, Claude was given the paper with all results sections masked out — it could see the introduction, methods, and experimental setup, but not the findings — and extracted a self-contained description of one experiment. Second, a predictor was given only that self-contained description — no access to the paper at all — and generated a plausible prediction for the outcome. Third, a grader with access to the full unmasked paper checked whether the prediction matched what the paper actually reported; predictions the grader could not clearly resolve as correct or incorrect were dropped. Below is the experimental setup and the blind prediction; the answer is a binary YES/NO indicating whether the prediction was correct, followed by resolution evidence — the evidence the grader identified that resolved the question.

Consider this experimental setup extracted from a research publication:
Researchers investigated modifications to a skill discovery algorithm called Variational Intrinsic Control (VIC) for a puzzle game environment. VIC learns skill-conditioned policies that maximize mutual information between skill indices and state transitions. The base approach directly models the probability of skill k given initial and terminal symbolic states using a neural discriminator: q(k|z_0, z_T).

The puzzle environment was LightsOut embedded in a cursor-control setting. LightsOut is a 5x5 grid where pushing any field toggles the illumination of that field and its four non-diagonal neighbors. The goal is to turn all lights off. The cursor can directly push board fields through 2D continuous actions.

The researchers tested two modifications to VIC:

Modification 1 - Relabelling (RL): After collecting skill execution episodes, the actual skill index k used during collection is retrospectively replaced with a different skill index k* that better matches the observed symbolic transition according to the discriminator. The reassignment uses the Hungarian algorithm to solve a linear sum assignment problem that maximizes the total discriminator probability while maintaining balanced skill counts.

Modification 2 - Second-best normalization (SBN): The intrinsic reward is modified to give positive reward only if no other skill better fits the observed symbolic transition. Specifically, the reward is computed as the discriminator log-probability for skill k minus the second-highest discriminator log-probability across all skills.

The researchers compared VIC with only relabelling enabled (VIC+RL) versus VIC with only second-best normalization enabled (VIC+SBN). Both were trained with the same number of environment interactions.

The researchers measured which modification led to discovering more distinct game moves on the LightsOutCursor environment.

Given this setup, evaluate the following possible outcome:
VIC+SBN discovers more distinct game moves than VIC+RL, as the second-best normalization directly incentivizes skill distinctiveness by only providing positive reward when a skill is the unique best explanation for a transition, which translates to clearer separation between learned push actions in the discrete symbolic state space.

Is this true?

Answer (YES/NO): NO